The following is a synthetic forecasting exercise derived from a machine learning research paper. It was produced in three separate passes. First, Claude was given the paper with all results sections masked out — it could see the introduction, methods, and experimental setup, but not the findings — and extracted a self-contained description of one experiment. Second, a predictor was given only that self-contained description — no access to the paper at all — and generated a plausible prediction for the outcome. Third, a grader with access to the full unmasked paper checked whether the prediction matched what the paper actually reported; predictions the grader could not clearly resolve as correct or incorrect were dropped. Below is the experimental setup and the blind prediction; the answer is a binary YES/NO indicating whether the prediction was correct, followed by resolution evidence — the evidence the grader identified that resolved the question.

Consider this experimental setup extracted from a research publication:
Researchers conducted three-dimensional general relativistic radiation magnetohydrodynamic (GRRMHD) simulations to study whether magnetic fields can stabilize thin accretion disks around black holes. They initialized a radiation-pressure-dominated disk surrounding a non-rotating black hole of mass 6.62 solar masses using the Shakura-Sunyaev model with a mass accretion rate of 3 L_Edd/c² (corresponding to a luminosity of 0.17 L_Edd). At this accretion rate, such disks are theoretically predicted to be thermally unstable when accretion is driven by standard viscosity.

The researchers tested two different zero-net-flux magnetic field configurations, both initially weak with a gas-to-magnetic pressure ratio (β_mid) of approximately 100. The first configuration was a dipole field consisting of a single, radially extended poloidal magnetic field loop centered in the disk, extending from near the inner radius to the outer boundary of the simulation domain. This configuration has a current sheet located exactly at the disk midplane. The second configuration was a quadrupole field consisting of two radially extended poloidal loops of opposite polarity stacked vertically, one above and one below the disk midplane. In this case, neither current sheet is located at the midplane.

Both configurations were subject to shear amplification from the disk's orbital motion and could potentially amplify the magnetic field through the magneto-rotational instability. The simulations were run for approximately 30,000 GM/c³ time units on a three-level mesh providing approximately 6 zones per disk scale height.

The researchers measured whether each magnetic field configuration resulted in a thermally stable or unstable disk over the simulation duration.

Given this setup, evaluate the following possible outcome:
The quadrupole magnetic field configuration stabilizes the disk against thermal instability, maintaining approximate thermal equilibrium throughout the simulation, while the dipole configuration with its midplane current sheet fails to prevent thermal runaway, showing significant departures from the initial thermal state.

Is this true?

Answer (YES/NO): NO